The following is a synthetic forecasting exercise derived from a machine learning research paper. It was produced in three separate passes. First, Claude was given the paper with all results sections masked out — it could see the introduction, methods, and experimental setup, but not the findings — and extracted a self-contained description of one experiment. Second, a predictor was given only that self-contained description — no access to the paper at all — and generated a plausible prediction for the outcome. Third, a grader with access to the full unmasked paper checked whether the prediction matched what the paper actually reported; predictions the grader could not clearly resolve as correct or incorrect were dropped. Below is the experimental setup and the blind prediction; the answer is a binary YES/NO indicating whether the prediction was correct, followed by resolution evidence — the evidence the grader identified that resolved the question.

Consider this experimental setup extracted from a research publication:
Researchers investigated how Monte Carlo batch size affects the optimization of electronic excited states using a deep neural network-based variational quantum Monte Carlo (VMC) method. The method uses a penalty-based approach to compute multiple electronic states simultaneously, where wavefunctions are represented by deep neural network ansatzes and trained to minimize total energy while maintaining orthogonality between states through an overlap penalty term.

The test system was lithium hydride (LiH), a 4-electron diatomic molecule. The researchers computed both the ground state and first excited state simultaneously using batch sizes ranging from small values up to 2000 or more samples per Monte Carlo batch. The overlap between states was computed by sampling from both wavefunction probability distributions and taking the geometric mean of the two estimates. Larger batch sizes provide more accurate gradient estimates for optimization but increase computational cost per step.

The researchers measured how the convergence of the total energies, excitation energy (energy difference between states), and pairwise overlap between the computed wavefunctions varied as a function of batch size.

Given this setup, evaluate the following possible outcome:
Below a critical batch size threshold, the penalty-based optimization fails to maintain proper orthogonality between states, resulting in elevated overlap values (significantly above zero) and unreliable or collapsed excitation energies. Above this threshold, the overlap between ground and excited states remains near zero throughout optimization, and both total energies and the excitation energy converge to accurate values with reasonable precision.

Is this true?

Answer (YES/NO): NO